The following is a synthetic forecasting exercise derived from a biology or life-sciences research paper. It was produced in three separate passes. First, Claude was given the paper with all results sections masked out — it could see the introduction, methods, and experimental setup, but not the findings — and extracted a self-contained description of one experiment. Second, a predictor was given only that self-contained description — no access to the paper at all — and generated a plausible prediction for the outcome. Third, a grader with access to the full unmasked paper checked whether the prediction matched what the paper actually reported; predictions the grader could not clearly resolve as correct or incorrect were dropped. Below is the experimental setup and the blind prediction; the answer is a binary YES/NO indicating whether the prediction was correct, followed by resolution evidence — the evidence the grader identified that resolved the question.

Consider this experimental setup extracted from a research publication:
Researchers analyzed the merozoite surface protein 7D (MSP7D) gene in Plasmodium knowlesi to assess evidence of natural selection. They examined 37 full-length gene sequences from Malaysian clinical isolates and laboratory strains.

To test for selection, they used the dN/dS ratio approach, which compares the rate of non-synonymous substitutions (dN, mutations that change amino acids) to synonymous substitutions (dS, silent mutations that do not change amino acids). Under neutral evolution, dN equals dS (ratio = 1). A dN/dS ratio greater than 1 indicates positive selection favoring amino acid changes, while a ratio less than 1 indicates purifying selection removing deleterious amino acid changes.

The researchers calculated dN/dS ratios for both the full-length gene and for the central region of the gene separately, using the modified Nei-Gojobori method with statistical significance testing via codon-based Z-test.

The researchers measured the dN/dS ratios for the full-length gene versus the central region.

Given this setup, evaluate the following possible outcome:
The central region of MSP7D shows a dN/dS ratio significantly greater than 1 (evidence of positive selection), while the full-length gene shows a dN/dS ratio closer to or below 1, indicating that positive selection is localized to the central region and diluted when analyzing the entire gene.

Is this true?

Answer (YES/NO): YES